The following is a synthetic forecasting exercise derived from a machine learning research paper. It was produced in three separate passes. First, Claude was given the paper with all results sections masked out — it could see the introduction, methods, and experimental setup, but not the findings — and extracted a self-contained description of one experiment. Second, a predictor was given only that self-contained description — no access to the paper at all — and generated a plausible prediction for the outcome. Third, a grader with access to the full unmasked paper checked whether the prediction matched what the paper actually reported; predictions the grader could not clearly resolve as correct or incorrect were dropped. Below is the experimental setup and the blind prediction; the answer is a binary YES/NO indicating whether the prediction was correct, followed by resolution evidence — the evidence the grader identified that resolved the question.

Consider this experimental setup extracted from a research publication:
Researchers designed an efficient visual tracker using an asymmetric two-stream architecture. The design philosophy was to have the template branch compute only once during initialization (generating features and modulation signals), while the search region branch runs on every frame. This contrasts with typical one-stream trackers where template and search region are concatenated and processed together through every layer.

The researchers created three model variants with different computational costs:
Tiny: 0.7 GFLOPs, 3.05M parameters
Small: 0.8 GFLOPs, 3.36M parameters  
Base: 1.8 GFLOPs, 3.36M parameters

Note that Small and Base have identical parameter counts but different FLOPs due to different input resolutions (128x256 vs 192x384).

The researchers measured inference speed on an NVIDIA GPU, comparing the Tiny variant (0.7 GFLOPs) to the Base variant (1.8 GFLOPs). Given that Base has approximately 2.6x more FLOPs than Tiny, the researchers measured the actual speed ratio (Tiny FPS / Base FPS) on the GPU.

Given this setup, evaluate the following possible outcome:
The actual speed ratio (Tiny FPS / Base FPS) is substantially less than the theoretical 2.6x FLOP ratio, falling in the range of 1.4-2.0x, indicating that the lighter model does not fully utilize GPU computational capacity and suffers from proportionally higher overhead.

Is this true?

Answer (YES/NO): NO